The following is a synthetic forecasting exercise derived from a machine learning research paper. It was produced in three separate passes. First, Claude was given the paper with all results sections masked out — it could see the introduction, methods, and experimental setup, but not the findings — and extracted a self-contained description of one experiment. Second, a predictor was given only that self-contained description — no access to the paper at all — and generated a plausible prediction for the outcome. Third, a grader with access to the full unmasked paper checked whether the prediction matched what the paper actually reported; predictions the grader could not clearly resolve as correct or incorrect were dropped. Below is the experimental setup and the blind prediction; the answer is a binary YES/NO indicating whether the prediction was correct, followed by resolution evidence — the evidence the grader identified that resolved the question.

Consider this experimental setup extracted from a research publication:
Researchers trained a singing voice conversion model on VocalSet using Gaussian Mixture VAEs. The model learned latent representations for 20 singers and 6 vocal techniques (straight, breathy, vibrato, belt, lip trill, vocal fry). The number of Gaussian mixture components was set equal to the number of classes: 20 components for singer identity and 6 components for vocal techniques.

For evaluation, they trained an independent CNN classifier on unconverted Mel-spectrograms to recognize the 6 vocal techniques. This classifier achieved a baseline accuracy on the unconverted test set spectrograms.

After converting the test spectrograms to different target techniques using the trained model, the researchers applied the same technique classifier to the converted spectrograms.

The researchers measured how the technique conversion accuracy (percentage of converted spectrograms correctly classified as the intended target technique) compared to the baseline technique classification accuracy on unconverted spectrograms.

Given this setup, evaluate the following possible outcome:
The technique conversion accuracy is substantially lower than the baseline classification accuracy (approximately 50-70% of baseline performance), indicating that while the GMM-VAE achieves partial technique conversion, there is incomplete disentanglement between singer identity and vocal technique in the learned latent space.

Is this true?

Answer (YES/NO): NO